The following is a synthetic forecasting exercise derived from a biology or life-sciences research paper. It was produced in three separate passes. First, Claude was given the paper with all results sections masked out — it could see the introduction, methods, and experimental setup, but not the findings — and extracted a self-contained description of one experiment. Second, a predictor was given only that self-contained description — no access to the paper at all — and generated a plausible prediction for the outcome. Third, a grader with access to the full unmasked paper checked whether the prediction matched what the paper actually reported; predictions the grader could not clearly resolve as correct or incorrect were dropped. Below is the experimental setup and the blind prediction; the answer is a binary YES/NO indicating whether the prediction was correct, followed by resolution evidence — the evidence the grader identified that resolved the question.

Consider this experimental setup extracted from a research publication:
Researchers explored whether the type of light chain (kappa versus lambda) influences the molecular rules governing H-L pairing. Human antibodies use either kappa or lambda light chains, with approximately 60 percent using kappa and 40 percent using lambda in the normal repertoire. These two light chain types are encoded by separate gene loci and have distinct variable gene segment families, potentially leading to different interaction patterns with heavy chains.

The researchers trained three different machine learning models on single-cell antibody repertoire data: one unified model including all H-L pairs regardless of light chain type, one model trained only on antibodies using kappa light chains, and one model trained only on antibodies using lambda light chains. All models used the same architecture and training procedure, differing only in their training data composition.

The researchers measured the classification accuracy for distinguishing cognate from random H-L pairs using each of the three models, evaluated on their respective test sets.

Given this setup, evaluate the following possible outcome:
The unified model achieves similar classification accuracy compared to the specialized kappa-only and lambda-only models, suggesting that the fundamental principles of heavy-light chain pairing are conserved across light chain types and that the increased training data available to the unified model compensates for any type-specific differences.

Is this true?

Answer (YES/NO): NO